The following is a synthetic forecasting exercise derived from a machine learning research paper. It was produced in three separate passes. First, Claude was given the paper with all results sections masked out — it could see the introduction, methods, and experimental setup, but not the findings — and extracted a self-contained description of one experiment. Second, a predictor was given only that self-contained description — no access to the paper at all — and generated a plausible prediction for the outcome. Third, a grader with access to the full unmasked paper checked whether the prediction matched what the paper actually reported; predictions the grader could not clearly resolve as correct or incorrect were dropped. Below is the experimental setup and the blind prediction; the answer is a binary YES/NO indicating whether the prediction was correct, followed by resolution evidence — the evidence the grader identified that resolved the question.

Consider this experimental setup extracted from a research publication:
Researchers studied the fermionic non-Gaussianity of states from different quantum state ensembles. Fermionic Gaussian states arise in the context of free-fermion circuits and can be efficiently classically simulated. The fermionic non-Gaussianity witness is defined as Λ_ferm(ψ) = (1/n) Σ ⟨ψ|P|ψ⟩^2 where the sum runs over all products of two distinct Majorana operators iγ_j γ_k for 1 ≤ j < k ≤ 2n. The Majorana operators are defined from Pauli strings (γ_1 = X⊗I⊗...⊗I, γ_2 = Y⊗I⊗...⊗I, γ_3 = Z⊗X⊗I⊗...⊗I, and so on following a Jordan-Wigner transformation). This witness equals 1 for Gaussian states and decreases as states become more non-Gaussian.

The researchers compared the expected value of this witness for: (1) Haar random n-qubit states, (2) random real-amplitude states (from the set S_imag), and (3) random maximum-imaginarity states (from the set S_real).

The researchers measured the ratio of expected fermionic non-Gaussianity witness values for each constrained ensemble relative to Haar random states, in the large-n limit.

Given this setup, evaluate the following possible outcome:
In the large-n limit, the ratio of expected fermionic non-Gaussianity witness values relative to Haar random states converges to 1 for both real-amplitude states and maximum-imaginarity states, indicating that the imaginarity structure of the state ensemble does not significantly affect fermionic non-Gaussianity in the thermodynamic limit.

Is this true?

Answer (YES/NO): YES